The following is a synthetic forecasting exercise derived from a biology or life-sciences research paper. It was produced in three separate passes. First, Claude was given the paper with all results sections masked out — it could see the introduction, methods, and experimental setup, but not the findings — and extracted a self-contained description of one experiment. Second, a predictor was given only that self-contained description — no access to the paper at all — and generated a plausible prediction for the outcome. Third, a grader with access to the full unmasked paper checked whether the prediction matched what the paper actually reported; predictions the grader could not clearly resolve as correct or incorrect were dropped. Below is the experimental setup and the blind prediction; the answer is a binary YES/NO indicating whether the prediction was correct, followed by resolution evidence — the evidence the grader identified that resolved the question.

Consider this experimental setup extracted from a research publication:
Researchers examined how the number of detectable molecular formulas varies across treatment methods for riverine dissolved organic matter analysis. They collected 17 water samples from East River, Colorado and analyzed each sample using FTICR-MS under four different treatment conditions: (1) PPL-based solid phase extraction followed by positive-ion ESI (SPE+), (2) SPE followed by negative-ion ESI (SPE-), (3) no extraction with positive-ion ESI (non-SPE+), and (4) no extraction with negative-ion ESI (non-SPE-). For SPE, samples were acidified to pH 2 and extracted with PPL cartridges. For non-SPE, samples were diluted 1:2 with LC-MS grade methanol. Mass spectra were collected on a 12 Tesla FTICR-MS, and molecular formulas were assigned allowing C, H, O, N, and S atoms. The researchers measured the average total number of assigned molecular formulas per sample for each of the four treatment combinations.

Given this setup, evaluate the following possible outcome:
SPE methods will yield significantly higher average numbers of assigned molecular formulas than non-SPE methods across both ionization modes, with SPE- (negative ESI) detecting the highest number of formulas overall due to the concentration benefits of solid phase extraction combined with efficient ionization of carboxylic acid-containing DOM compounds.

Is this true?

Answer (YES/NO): YES